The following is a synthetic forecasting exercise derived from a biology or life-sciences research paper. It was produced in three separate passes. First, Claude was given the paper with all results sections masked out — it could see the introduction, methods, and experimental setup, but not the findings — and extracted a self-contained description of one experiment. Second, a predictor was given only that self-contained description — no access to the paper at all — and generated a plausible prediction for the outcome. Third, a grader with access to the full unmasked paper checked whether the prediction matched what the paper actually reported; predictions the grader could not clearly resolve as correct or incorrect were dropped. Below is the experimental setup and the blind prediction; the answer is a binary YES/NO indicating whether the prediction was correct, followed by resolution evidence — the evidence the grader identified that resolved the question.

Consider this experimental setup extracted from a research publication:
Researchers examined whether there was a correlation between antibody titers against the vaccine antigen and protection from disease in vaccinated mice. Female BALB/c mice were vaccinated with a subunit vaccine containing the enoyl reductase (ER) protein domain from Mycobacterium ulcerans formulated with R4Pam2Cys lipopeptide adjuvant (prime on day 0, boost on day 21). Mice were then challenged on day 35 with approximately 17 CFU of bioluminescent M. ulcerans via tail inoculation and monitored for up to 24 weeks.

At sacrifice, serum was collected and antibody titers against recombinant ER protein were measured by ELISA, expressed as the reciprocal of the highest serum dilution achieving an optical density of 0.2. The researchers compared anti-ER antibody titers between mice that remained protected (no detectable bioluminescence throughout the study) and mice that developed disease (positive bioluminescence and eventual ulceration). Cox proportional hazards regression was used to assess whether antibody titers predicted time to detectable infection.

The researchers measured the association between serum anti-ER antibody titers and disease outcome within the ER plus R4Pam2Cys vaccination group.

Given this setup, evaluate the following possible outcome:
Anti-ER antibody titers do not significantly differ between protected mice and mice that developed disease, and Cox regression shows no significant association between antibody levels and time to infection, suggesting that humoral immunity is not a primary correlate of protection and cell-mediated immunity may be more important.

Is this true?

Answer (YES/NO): YES